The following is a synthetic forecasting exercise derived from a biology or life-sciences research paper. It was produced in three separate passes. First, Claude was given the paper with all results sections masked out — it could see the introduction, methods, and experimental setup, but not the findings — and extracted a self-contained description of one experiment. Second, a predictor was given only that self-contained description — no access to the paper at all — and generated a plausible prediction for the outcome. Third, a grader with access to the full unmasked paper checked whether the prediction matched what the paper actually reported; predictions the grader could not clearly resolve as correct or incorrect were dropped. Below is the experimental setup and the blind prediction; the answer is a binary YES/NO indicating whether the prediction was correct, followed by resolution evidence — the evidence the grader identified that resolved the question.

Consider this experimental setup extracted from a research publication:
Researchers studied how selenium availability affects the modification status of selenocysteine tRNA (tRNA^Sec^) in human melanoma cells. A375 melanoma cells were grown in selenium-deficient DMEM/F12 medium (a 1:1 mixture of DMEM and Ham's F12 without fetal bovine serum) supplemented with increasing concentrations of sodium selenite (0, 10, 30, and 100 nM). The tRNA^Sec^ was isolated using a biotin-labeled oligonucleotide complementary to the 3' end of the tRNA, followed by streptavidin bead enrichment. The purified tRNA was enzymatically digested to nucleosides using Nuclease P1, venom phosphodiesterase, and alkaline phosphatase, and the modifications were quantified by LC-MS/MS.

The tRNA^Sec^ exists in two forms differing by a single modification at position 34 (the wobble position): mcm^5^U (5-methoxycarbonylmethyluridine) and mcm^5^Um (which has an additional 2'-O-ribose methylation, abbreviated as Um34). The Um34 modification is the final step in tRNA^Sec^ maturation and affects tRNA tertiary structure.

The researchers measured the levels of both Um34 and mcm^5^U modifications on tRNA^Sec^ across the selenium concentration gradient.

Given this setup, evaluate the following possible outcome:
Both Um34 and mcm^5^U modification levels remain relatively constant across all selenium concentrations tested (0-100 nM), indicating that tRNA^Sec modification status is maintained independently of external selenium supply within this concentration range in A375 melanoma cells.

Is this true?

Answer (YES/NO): NO